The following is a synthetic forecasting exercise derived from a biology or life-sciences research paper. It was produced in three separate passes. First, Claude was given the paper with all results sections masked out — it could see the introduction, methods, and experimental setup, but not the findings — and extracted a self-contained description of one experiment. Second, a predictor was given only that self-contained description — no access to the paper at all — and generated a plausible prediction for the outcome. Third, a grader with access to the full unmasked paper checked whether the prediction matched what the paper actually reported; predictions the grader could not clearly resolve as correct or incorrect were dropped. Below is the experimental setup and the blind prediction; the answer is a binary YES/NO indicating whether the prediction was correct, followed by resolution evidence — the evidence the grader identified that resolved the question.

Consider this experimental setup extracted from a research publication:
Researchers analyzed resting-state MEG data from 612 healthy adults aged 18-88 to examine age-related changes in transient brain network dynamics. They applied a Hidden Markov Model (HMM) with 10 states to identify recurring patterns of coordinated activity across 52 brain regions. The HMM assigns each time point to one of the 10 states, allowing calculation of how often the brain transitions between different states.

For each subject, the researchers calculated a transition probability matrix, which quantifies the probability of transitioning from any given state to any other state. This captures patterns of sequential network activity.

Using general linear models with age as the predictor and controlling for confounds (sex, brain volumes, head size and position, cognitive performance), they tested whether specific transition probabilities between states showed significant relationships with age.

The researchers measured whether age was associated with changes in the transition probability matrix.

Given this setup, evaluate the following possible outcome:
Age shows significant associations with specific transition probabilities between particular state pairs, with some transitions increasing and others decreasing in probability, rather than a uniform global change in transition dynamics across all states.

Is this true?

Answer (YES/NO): YES